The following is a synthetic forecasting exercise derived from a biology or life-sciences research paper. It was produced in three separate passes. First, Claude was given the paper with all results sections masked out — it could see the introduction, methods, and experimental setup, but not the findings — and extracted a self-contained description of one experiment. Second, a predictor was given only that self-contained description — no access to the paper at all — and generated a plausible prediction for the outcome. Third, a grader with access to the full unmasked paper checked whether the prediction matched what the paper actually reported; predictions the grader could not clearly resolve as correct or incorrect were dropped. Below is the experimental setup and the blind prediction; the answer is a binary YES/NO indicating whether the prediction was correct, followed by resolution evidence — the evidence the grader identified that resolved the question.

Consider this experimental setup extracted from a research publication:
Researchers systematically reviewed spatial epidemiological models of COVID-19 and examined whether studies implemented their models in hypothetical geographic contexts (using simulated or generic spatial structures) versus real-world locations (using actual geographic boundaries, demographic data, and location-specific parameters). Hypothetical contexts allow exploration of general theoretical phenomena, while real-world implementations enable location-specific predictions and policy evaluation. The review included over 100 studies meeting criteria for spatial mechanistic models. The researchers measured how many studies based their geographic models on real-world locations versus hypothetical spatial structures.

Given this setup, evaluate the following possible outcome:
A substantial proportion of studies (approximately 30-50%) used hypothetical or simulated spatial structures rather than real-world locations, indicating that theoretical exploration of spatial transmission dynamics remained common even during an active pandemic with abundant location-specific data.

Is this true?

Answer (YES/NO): NO